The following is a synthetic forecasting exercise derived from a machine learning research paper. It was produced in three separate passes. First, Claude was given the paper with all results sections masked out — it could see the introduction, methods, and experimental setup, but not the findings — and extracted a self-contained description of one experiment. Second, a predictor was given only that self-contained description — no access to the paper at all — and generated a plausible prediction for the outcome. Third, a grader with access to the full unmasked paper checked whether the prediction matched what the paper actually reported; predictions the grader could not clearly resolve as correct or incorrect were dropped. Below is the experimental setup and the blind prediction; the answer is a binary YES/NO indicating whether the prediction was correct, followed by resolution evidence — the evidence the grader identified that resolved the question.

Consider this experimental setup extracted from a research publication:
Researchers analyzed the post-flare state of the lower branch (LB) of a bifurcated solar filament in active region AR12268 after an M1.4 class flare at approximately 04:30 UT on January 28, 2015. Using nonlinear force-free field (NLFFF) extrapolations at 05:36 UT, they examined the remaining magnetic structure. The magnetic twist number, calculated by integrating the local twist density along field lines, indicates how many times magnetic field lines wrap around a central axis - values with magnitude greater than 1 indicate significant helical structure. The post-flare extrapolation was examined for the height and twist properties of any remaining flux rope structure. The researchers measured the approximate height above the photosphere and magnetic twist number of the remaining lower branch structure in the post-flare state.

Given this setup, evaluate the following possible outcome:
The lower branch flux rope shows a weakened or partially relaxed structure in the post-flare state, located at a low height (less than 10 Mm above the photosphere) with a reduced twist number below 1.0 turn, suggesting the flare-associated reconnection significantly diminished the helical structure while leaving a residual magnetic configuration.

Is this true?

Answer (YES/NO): NO